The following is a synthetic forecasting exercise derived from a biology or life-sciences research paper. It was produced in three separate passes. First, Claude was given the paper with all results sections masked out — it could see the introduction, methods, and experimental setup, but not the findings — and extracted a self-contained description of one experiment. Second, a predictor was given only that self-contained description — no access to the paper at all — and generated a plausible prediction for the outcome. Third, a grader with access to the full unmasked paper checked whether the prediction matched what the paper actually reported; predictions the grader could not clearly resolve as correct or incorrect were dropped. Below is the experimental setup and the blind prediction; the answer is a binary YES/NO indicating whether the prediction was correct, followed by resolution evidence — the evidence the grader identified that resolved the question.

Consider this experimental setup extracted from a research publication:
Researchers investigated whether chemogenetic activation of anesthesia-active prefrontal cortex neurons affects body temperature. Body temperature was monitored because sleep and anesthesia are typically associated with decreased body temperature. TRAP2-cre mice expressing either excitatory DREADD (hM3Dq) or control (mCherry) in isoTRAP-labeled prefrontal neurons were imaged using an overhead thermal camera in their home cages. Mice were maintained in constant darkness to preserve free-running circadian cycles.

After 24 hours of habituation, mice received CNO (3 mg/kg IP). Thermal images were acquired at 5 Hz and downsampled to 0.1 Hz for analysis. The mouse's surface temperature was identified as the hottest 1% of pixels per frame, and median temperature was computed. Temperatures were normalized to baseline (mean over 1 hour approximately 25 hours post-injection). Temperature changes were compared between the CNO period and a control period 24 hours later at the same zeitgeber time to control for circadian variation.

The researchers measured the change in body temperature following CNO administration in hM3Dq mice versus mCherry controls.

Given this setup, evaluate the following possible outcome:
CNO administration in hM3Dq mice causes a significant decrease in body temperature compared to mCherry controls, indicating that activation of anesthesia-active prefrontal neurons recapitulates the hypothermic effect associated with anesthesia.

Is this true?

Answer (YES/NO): NO